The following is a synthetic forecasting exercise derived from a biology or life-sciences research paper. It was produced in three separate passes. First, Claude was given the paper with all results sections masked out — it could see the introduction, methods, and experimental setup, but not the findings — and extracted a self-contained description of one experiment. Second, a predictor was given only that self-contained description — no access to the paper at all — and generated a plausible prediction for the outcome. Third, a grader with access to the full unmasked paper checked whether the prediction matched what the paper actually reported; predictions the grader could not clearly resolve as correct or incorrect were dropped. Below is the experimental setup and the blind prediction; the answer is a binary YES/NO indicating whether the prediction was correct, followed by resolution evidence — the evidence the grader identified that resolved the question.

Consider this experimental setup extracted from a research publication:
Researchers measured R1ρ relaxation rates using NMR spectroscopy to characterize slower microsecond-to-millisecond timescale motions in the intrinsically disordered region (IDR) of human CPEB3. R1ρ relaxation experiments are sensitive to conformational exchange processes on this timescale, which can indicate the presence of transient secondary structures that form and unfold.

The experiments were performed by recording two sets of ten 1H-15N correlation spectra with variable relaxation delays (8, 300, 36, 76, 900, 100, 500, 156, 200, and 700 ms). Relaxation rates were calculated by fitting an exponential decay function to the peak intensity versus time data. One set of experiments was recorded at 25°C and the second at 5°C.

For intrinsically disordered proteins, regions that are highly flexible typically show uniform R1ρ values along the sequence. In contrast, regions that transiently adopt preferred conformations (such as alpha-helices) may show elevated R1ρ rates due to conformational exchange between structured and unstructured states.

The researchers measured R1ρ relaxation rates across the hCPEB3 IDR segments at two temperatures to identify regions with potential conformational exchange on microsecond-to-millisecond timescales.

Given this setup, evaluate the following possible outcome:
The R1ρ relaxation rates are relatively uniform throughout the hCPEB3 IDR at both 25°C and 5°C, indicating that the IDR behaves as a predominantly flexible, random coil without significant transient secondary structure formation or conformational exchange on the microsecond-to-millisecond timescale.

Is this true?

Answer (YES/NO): NO